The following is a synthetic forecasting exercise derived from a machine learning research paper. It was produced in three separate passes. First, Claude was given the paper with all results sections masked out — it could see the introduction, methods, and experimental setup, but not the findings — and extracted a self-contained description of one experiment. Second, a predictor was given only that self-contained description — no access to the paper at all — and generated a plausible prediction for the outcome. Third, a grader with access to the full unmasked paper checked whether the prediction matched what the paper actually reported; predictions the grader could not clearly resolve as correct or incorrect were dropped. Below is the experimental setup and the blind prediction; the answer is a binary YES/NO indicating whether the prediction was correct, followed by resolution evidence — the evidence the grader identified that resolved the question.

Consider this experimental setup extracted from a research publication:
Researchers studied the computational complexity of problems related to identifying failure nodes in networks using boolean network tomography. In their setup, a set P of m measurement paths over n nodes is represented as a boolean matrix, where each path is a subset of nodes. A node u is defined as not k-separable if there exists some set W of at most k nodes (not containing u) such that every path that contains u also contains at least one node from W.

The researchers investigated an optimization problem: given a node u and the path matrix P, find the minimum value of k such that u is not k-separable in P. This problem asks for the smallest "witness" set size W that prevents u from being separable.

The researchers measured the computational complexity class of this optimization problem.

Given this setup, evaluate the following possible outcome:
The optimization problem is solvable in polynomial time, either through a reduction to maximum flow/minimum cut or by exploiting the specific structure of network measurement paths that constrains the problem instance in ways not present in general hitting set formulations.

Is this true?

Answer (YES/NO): NO